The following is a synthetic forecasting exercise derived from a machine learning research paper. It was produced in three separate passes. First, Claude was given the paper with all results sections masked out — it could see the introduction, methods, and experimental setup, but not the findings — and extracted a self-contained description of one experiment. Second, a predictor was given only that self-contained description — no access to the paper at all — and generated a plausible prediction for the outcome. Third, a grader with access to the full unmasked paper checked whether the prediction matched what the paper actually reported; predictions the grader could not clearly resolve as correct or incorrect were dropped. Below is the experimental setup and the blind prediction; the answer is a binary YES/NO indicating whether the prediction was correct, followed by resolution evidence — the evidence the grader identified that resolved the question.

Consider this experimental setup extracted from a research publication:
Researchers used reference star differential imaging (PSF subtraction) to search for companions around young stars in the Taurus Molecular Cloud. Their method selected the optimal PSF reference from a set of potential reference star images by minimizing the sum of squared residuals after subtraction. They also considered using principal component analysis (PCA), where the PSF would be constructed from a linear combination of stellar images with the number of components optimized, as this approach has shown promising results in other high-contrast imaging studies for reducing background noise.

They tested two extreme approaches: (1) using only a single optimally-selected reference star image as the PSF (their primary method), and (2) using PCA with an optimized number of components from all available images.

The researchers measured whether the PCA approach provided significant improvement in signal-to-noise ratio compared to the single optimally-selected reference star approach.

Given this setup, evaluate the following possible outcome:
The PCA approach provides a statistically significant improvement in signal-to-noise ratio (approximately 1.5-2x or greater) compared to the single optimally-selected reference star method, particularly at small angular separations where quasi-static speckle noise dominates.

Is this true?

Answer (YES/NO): NO